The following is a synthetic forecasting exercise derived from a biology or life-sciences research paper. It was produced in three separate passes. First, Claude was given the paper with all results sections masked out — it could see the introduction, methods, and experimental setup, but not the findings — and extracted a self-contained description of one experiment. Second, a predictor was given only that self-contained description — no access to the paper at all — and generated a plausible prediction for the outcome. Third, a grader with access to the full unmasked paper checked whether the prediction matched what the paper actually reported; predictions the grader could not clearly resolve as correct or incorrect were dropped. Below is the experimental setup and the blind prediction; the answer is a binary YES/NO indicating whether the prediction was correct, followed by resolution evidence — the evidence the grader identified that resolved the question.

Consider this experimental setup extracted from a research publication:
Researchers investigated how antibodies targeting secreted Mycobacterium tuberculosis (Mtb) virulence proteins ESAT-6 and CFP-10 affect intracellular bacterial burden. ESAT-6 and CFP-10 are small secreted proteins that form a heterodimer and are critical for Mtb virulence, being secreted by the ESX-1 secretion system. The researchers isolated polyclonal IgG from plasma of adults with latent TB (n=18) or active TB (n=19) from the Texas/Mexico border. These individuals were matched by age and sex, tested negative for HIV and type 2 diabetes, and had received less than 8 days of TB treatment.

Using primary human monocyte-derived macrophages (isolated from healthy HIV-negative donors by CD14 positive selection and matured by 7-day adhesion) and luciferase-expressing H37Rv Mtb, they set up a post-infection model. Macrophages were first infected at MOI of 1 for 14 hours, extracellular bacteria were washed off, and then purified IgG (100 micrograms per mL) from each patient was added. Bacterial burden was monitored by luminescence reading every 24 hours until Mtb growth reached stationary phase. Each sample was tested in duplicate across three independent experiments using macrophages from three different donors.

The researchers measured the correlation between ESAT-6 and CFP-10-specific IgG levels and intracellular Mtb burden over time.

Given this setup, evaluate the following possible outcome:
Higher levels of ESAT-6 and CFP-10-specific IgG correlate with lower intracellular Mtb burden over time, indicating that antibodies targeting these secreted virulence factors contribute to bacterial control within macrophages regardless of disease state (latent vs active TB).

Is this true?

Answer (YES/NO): NO